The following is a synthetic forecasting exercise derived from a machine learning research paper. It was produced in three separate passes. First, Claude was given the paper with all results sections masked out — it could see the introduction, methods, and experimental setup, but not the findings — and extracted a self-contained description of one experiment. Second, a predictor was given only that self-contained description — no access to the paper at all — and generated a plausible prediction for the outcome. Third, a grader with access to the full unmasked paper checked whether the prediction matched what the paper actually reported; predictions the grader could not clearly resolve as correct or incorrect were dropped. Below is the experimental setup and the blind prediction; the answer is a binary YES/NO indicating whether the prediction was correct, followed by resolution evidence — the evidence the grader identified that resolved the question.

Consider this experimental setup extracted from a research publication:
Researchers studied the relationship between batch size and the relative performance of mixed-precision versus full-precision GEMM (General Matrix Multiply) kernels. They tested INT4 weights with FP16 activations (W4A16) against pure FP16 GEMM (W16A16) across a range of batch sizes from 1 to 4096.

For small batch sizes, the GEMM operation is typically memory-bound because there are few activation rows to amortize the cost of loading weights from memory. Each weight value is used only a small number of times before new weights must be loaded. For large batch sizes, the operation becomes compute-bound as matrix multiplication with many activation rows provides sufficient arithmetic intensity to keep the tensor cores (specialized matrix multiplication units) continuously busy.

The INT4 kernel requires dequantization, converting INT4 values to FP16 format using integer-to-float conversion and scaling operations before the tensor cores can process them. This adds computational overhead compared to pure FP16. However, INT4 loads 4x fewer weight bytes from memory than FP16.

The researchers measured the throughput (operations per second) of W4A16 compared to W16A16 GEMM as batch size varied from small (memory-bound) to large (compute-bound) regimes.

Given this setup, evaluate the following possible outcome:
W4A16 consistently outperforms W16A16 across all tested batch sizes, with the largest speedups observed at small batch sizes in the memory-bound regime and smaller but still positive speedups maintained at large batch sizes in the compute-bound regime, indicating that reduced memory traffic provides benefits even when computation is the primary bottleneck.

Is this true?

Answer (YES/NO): NO